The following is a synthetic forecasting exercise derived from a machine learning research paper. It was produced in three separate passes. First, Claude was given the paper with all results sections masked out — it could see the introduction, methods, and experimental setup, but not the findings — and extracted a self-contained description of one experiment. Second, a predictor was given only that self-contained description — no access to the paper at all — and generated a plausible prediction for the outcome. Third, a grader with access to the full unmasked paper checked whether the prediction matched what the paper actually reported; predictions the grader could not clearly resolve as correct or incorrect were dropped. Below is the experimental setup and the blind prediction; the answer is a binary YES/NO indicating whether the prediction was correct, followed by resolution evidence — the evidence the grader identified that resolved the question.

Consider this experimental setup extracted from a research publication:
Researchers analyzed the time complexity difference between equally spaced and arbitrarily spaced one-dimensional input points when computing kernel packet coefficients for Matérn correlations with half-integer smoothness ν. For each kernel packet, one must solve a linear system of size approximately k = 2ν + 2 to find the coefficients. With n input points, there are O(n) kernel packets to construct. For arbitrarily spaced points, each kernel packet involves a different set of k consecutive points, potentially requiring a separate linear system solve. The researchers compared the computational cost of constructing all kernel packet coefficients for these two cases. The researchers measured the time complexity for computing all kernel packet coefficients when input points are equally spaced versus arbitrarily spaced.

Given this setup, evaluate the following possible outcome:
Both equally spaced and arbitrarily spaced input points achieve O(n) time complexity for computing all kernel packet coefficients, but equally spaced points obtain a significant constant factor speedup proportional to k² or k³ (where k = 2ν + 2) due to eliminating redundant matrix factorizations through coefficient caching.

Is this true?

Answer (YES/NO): NO